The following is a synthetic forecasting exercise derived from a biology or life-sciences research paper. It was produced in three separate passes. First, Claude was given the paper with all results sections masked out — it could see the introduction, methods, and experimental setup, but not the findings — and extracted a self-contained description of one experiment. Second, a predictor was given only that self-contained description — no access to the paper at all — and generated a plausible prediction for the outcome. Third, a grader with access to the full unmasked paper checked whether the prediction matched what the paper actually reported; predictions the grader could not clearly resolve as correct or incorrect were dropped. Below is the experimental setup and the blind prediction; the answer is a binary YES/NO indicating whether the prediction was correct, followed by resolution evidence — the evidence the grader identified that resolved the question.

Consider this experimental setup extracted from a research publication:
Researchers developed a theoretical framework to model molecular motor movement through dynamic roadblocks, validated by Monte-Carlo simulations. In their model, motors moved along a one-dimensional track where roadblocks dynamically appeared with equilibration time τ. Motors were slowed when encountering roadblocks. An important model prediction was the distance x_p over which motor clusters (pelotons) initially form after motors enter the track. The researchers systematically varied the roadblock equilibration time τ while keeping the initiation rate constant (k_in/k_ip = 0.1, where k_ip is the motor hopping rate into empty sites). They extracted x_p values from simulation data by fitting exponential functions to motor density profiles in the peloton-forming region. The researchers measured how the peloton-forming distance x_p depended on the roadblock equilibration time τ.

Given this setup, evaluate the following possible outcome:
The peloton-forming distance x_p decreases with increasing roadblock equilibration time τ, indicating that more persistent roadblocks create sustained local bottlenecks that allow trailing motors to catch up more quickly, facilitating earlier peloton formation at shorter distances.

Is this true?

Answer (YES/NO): NO